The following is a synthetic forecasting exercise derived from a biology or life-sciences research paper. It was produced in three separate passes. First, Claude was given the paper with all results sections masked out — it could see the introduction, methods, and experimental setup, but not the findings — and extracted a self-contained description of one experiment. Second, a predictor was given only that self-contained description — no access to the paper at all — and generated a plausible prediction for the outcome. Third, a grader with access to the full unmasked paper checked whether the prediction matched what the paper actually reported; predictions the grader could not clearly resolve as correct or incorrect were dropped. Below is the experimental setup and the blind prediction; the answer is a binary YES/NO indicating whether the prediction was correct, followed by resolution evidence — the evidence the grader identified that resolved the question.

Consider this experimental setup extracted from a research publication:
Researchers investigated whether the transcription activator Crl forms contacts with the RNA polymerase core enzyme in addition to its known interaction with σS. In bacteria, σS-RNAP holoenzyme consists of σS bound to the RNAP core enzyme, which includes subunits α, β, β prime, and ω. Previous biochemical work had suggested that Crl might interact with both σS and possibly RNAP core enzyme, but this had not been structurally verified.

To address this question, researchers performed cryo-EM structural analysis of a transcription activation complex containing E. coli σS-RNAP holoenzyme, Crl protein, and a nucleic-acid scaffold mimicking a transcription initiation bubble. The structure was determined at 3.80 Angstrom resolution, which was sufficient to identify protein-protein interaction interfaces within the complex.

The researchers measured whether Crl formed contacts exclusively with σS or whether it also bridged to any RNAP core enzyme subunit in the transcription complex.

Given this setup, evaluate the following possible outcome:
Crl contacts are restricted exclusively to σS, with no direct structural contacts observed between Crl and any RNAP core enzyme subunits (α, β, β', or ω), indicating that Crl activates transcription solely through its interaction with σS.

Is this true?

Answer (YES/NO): NO